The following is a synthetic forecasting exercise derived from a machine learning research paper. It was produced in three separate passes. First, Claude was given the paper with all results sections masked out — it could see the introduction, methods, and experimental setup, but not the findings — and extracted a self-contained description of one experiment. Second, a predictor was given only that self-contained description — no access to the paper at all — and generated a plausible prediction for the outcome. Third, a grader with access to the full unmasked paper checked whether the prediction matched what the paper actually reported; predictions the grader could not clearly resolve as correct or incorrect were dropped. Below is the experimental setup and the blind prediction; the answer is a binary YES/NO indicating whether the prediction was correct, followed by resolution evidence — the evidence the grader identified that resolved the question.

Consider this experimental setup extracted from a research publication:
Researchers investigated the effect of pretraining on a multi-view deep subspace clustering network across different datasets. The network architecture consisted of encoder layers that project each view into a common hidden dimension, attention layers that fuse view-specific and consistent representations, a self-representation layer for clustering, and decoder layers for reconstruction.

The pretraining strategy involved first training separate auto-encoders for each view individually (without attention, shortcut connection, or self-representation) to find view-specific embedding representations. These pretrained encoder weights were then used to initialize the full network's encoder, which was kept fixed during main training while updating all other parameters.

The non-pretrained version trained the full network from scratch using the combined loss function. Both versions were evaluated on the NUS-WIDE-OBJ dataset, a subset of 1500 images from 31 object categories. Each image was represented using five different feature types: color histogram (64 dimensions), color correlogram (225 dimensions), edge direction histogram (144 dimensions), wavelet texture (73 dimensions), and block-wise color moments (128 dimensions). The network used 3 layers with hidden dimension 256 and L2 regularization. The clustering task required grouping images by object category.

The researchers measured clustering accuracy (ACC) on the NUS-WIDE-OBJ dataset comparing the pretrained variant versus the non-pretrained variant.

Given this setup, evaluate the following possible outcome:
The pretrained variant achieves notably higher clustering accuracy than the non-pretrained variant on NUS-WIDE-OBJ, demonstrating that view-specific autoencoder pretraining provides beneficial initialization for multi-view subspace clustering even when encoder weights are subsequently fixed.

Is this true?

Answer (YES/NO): NO